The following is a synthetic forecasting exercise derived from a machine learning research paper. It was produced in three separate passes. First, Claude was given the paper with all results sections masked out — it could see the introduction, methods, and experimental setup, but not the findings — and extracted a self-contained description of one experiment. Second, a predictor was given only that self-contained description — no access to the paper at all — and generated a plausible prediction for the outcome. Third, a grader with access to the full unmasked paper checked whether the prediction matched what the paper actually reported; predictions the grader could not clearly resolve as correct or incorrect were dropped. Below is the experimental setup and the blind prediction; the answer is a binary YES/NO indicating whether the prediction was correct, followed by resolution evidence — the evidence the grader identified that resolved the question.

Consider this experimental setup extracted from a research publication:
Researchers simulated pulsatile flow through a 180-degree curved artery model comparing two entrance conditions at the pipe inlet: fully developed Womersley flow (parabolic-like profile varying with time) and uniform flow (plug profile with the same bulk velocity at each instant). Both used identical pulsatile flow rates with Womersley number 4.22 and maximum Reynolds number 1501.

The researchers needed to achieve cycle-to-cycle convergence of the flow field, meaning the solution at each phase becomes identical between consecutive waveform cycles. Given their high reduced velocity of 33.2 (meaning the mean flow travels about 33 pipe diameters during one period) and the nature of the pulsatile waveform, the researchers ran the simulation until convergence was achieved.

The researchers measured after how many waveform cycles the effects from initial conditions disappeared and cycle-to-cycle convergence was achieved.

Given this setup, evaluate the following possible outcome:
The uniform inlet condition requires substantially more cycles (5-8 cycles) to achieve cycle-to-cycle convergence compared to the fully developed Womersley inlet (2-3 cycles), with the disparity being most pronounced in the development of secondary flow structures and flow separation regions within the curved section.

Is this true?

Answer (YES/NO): NO